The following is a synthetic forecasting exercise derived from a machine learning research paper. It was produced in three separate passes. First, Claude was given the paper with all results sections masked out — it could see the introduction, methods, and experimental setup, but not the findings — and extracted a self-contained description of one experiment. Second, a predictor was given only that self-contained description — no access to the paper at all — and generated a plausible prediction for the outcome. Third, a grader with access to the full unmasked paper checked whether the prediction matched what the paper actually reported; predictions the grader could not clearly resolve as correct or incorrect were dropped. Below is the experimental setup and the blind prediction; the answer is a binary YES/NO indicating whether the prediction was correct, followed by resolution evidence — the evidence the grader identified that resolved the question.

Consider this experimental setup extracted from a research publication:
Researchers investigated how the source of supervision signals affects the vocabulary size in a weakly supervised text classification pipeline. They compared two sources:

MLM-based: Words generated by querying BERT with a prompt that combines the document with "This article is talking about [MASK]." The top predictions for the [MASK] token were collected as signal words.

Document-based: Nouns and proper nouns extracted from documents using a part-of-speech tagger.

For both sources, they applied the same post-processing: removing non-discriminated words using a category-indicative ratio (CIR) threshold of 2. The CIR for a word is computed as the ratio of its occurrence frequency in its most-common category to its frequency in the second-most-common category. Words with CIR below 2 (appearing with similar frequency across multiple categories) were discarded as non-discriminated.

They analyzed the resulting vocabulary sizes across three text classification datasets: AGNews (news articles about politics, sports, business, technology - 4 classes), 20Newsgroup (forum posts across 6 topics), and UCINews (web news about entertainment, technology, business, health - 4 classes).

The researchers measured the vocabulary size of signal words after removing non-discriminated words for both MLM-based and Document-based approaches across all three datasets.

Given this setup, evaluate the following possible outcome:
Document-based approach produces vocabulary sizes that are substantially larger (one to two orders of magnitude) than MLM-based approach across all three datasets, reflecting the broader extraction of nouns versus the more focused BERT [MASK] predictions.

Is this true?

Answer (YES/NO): NO